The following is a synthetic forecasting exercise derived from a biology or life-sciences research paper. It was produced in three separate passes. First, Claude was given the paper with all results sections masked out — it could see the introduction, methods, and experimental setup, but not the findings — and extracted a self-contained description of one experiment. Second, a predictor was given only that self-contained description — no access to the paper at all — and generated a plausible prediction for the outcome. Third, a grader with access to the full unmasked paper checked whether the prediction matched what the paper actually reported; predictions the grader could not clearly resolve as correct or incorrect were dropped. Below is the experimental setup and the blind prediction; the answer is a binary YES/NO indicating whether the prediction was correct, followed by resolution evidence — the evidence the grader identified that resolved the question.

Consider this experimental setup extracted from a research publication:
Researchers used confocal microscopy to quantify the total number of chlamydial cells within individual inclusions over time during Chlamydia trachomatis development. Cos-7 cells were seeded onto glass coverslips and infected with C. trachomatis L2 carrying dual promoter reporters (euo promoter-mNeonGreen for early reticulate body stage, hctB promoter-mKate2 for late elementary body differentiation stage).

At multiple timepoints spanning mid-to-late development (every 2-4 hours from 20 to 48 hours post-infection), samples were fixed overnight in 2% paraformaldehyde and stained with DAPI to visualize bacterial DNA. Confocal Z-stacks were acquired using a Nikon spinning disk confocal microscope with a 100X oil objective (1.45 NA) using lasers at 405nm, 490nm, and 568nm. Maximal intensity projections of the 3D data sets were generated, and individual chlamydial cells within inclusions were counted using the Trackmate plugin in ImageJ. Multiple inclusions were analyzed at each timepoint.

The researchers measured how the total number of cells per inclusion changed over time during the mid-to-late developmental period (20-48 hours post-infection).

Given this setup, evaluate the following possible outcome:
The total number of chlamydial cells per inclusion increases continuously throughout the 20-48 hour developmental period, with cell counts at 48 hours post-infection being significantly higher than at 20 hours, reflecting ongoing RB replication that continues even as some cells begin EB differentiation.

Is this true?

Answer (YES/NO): YES